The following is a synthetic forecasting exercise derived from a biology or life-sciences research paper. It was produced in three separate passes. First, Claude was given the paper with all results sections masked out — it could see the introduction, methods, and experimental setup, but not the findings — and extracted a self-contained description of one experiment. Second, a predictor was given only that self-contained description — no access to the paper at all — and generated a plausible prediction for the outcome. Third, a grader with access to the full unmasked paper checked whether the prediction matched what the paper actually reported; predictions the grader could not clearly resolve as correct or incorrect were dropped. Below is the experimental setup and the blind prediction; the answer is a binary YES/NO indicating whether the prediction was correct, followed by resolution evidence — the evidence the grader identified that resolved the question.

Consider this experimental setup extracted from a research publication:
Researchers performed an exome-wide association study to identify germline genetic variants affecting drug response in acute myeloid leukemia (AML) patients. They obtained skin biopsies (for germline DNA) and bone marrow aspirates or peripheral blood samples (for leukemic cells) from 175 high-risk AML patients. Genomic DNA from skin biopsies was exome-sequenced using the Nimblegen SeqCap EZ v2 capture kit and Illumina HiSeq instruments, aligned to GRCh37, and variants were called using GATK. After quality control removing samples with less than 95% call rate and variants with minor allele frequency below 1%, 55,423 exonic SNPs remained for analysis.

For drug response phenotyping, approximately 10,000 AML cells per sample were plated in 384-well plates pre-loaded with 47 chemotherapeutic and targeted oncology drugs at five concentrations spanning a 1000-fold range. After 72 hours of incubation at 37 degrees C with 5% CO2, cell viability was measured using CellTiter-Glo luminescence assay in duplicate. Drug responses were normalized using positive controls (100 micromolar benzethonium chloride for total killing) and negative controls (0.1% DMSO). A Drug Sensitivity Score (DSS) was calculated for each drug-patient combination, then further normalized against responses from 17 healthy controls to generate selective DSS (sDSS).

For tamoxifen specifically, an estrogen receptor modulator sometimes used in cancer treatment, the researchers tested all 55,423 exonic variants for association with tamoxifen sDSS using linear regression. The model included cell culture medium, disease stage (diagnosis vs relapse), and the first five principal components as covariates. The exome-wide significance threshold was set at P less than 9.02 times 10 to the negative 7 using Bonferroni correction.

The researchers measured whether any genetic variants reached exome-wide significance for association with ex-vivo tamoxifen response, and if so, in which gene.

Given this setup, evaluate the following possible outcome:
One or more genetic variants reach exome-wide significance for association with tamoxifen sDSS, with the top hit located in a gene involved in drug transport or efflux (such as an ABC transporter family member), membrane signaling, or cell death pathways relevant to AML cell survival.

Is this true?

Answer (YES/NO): NO